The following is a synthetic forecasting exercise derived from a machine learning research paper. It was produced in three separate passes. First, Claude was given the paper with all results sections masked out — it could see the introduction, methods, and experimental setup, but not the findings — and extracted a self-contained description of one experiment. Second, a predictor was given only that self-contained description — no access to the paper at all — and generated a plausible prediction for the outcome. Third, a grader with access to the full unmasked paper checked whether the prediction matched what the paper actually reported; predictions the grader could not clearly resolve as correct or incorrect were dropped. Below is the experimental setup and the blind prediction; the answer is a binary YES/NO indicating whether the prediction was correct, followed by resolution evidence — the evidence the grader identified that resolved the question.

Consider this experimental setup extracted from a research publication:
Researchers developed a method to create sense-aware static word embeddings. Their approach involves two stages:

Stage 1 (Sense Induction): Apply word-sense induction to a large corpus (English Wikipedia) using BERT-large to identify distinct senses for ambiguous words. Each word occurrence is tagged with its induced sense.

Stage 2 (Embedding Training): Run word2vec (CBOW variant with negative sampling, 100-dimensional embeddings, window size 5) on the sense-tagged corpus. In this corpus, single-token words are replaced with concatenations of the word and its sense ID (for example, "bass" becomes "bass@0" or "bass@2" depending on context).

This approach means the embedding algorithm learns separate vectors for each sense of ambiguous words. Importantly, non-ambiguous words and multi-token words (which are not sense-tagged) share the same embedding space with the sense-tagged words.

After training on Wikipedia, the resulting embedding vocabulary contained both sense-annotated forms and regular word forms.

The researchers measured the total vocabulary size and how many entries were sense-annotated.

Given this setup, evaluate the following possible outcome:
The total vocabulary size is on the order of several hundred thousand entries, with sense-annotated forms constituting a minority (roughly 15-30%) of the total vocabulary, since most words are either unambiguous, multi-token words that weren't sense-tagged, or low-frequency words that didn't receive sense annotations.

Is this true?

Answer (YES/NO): NO